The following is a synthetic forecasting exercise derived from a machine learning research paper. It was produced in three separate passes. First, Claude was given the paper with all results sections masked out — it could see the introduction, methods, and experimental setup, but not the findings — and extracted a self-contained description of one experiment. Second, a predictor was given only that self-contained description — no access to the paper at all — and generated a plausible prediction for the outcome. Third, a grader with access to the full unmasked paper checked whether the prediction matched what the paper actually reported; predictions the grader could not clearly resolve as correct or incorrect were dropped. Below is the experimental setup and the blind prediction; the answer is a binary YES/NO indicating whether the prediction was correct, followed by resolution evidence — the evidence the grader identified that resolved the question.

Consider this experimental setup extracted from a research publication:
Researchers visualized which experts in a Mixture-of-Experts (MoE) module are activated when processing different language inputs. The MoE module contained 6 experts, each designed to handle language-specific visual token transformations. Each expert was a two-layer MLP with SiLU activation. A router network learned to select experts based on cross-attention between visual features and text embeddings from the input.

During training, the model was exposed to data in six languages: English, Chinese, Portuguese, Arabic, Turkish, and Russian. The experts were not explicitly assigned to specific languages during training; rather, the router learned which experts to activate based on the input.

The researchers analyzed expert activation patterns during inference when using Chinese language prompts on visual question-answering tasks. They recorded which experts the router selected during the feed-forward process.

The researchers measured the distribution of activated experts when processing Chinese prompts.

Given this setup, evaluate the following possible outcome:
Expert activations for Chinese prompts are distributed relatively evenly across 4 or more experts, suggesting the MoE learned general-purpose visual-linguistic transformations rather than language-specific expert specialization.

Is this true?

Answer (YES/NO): NO